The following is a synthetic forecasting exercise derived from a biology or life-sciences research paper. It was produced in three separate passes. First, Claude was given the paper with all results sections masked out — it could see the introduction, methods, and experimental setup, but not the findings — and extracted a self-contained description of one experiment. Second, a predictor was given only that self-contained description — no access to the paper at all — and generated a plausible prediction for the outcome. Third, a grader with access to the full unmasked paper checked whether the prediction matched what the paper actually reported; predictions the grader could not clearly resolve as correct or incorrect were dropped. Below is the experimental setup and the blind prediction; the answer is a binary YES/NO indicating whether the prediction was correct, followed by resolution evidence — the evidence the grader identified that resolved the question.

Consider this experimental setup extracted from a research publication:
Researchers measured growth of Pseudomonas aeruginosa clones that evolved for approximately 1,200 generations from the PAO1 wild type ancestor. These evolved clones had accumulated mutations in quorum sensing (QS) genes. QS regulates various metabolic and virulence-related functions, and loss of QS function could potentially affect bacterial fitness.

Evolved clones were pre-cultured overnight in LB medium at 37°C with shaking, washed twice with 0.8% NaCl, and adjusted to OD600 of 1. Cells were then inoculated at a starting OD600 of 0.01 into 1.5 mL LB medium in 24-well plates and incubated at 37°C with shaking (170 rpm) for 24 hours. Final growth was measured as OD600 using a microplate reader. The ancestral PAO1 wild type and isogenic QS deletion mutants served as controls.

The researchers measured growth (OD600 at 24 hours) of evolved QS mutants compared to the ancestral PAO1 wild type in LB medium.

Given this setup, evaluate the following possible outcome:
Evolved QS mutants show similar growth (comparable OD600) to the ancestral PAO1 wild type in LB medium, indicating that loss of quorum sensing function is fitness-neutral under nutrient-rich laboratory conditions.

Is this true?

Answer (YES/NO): YES